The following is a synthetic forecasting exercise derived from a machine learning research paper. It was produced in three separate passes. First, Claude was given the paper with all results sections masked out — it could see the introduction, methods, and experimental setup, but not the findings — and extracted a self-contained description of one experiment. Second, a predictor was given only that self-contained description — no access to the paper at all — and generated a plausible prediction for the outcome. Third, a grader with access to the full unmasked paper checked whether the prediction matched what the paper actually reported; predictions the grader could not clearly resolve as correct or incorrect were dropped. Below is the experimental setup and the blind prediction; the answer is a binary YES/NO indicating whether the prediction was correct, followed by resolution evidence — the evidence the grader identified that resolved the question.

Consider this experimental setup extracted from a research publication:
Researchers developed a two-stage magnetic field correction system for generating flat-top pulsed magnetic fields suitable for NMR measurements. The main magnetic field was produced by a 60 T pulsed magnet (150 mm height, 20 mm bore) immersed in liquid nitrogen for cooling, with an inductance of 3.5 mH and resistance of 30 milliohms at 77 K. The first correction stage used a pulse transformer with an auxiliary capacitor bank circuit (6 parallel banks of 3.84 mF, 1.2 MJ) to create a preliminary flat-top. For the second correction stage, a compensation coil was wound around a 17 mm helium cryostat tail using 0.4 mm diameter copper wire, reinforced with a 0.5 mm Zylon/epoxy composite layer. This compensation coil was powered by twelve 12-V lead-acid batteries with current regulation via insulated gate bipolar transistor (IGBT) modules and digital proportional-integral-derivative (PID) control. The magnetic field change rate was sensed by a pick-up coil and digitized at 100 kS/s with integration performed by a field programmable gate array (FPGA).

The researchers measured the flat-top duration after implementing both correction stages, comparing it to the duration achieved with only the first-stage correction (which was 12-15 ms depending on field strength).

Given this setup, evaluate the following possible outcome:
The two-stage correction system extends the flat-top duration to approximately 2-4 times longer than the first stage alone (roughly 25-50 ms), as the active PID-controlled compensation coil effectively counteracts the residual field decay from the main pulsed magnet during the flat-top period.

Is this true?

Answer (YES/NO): NO